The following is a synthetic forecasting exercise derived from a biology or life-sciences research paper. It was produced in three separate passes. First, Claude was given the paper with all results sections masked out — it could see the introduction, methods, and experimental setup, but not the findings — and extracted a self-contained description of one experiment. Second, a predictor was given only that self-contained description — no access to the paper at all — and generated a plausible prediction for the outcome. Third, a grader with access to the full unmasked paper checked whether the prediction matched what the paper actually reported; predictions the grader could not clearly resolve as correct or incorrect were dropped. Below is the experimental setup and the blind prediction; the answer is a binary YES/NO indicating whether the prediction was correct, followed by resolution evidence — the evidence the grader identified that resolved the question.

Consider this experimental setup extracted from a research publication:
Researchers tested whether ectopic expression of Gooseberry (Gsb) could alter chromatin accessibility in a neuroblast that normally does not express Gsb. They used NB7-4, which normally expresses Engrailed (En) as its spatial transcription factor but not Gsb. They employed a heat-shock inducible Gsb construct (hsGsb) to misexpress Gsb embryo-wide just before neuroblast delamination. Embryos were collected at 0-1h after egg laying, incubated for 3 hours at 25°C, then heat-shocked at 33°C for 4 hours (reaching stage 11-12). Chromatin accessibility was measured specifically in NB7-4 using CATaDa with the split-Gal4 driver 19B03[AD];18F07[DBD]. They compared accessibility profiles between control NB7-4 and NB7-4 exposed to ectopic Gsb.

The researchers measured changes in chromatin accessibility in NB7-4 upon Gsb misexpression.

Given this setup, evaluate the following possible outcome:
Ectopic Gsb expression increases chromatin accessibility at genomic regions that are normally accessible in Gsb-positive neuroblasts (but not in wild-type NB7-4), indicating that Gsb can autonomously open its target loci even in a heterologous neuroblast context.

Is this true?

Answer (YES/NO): NO